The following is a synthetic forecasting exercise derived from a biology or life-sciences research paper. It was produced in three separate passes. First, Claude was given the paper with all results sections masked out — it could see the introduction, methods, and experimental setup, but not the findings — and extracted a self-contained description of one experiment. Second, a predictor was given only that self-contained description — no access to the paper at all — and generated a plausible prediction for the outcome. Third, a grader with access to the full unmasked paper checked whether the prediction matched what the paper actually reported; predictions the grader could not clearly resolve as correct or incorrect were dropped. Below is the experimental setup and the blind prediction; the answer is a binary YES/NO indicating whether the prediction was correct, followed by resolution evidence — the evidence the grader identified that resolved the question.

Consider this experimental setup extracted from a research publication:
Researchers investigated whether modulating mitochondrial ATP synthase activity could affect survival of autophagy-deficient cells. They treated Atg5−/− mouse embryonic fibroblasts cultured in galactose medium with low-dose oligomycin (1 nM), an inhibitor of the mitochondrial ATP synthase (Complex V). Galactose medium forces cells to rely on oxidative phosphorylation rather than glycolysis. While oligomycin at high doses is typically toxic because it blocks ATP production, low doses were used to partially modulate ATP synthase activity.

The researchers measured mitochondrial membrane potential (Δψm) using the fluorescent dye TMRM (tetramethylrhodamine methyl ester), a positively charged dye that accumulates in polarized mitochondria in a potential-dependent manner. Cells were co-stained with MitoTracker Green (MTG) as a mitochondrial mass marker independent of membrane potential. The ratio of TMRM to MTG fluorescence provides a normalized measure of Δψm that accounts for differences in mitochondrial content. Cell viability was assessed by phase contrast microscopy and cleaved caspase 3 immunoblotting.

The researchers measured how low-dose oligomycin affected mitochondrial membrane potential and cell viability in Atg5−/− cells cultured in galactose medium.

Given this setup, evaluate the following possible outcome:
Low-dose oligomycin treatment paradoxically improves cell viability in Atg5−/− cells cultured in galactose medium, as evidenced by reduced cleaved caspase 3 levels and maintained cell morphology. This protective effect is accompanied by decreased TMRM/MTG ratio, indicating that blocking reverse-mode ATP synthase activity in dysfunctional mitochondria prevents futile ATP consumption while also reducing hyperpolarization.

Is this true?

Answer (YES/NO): NO